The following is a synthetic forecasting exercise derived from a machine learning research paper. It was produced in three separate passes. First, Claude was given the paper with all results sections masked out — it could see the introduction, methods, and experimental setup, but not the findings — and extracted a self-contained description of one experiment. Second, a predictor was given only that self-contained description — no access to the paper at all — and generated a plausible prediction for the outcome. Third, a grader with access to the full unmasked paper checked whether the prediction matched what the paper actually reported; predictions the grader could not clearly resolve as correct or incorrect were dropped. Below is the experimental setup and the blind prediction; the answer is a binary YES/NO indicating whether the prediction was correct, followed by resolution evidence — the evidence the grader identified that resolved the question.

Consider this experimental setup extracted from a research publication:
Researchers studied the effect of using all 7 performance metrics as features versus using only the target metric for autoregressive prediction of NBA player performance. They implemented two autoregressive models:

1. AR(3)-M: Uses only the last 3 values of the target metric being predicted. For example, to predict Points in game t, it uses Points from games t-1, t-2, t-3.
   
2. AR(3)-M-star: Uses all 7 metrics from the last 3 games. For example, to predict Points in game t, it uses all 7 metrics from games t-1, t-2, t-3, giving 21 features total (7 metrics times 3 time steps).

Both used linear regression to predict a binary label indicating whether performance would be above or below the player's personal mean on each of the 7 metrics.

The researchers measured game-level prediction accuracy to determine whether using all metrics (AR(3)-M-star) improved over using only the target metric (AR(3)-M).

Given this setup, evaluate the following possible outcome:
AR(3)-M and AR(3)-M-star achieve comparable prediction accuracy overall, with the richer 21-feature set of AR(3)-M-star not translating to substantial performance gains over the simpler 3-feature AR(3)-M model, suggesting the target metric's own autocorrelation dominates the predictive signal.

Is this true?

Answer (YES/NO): YES